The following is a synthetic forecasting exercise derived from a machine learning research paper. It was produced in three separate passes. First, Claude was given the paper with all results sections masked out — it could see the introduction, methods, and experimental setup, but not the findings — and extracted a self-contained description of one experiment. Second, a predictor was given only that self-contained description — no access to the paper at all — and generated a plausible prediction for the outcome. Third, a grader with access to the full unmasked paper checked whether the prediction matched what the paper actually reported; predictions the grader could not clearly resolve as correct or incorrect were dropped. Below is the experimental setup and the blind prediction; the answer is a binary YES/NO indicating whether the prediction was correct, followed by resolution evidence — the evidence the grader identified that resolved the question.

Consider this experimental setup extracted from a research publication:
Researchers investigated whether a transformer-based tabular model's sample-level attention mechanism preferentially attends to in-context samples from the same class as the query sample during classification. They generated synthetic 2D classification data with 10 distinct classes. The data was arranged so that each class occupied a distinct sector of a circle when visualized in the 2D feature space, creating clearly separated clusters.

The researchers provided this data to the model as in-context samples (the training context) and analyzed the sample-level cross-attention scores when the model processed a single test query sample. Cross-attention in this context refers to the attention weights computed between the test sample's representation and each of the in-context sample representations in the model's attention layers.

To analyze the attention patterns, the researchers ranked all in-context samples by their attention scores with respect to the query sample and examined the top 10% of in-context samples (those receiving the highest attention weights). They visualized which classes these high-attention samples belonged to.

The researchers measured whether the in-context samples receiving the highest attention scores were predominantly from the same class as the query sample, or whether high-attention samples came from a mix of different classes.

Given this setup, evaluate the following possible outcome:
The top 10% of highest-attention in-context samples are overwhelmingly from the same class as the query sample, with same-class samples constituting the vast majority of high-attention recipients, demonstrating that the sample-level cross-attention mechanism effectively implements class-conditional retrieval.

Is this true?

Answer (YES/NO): YES